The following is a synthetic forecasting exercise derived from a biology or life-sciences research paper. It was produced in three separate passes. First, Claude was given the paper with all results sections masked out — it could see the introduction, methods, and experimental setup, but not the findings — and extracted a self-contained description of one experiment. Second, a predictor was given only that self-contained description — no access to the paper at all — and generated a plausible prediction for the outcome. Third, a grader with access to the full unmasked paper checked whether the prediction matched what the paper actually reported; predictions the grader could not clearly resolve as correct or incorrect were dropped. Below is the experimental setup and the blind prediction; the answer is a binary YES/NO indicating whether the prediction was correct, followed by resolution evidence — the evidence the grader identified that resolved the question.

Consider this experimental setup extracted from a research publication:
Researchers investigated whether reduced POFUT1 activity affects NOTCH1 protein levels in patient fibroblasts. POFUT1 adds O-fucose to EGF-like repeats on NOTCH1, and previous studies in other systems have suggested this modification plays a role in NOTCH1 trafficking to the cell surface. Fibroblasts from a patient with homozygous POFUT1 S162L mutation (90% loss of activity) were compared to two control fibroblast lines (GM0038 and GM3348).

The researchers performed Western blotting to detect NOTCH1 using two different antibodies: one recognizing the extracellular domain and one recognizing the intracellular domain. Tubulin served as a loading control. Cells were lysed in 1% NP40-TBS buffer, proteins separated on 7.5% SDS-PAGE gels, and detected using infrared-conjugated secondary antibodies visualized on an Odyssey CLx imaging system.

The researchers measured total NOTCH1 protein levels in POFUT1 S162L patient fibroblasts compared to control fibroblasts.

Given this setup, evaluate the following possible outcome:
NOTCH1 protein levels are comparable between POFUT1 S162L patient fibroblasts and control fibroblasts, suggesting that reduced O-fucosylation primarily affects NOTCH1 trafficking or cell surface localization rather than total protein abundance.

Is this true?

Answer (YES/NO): NO